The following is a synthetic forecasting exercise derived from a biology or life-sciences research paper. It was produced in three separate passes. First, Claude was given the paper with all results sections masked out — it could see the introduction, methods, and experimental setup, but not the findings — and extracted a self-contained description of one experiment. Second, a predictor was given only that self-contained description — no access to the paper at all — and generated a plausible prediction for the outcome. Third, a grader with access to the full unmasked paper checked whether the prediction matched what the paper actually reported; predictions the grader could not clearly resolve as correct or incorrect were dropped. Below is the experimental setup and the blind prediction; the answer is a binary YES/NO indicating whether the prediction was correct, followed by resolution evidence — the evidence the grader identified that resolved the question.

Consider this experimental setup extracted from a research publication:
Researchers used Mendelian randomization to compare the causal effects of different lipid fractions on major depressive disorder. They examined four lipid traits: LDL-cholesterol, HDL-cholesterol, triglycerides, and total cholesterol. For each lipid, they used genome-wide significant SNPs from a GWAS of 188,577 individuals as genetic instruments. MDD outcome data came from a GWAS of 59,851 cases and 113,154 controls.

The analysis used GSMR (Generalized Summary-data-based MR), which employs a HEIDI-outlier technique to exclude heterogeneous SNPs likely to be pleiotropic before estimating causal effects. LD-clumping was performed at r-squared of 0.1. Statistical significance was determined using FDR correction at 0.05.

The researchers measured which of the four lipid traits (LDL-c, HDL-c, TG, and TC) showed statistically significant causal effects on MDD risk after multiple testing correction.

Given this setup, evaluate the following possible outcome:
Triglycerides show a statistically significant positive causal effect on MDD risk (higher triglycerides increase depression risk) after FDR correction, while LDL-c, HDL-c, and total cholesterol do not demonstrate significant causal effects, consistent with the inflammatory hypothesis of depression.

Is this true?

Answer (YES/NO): NO